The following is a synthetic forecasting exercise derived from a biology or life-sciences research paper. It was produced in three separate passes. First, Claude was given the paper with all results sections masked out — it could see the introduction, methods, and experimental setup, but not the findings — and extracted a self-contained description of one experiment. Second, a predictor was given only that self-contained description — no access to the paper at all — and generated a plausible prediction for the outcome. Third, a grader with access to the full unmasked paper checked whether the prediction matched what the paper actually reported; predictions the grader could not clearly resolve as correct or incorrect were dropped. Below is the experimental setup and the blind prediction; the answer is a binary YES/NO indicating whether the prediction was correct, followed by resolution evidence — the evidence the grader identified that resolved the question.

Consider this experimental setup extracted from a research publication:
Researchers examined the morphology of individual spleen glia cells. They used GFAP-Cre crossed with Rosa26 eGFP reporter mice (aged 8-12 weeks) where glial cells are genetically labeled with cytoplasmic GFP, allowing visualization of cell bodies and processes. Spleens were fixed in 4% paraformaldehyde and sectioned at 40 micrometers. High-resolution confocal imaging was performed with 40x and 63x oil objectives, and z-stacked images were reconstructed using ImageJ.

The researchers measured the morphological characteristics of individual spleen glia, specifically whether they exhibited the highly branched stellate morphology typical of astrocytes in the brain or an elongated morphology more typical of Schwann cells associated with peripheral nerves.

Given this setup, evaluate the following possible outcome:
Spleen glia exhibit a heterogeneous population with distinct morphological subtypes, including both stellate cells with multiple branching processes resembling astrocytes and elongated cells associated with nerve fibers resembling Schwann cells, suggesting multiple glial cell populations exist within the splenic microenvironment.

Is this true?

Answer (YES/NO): NO